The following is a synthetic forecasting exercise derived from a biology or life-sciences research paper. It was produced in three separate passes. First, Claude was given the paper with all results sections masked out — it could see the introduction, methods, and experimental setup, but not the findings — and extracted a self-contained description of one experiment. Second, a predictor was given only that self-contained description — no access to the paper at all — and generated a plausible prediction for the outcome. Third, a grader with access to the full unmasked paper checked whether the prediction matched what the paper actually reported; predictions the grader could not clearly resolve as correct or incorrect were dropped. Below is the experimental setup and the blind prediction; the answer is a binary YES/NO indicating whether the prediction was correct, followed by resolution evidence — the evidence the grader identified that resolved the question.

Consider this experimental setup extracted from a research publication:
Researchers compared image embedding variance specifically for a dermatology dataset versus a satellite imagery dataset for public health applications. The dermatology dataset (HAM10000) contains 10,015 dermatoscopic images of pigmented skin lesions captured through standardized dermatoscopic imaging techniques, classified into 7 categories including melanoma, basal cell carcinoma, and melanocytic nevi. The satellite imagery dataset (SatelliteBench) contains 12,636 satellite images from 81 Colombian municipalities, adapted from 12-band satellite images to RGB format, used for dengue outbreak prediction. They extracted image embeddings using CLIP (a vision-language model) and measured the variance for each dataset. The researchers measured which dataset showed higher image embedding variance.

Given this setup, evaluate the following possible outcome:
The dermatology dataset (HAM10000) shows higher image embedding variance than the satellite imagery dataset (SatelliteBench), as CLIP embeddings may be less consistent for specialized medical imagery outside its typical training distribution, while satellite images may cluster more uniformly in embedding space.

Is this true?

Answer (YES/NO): NO